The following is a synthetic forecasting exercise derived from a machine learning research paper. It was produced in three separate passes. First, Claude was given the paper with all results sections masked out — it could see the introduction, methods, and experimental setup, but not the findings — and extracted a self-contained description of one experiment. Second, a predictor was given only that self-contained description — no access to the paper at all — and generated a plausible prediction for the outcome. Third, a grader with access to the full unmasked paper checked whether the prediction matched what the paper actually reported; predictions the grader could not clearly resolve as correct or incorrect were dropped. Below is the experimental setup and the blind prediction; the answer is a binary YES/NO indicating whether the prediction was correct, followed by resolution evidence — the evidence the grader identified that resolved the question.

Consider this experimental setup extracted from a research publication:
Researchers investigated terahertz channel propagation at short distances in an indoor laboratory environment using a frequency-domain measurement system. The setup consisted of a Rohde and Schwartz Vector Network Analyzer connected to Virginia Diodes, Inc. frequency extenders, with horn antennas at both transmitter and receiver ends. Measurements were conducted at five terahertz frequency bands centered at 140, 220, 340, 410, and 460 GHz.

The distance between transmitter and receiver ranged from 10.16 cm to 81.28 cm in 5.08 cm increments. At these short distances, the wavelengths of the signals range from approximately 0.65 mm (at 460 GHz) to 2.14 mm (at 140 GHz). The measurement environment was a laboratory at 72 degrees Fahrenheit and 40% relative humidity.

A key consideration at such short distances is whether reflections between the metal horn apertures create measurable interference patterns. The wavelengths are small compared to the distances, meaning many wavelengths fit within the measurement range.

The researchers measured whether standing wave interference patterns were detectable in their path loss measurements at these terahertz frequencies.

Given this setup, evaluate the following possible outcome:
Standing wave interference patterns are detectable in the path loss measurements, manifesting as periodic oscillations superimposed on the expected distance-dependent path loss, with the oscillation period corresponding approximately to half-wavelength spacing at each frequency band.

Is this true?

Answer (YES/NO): NO